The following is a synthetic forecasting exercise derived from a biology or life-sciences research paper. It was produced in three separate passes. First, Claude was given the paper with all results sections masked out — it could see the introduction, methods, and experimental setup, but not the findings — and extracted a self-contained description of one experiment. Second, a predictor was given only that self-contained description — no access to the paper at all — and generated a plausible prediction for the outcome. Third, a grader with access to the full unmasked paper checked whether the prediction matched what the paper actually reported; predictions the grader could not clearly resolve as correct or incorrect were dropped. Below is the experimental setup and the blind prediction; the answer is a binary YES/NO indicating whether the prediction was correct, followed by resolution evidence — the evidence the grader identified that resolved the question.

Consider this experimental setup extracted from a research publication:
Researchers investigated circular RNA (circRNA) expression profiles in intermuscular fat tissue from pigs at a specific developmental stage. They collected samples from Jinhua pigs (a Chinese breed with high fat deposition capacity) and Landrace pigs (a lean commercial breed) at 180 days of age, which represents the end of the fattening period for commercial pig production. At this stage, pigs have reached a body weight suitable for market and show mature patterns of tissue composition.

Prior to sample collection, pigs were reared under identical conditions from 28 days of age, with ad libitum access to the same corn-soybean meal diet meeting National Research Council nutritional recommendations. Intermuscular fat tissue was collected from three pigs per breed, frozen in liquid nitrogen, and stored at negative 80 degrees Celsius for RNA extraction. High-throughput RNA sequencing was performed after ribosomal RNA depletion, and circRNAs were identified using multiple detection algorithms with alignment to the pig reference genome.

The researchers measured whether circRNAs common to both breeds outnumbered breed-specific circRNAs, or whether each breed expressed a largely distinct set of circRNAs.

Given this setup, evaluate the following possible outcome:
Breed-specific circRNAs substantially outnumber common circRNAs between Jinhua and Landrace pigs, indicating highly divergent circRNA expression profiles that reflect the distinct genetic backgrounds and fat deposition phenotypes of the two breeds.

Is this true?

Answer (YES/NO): YES